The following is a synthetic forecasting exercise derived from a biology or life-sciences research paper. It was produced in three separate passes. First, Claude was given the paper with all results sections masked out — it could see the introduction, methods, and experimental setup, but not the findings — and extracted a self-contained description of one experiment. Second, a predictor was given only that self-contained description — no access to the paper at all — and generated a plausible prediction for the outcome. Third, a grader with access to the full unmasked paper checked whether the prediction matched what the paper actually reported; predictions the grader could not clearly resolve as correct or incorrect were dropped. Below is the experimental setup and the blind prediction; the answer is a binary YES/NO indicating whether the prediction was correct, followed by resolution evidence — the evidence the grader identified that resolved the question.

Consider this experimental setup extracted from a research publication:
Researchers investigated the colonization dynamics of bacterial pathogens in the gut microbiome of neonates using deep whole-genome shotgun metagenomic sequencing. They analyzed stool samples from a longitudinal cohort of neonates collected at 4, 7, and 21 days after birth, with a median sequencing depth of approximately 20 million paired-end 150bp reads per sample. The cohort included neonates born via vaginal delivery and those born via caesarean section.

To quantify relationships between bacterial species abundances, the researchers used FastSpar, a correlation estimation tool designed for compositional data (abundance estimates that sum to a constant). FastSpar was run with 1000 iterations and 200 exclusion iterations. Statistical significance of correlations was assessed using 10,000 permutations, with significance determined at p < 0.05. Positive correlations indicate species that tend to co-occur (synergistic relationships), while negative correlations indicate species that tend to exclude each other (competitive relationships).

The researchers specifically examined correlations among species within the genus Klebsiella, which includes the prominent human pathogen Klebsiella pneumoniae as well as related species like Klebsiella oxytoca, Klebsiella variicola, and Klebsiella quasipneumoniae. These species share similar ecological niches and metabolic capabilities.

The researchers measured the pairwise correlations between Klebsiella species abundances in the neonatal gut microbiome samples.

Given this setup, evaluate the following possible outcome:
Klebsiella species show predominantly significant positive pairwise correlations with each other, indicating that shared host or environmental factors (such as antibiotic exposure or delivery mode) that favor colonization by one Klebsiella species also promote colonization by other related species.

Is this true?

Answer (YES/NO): YES